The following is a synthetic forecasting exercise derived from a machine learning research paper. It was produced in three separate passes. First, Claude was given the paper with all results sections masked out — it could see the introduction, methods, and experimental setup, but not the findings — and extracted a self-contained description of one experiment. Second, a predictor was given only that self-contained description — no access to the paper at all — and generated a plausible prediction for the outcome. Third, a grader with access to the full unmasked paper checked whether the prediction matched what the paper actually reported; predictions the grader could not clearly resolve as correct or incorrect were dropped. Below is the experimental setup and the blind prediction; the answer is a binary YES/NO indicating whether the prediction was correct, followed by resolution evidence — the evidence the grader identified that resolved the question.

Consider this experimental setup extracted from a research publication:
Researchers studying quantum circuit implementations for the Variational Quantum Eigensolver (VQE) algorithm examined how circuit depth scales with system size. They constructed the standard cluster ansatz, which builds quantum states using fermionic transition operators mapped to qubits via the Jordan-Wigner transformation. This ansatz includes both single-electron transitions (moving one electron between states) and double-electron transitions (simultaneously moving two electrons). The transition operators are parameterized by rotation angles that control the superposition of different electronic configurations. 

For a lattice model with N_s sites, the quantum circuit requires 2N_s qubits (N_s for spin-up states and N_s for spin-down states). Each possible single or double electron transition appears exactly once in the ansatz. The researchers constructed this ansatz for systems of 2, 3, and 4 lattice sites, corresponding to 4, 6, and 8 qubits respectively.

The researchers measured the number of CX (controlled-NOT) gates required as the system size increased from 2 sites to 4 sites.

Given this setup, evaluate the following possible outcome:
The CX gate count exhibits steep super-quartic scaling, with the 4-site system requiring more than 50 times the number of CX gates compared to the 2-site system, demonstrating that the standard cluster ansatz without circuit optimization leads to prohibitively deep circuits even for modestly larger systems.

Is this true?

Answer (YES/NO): YES